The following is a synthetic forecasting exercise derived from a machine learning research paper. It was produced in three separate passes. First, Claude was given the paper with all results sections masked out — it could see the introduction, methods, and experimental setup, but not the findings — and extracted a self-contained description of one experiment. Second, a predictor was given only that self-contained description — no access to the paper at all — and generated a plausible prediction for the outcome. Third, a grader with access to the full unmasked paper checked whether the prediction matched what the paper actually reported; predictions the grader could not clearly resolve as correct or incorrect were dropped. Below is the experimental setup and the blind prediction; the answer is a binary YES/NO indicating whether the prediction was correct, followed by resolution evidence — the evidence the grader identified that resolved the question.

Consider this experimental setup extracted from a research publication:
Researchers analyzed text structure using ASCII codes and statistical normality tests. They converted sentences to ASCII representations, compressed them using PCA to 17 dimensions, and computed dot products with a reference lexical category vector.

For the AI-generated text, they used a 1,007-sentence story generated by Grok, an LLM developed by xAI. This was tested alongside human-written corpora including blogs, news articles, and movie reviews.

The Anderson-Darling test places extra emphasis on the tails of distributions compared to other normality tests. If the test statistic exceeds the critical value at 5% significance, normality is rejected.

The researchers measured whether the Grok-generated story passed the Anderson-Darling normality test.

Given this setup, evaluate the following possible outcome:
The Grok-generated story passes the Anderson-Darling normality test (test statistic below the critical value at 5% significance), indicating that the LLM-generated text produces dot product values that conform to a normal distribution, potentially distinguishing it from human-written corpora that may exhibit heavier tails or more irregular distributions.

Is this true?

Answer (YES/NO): NO